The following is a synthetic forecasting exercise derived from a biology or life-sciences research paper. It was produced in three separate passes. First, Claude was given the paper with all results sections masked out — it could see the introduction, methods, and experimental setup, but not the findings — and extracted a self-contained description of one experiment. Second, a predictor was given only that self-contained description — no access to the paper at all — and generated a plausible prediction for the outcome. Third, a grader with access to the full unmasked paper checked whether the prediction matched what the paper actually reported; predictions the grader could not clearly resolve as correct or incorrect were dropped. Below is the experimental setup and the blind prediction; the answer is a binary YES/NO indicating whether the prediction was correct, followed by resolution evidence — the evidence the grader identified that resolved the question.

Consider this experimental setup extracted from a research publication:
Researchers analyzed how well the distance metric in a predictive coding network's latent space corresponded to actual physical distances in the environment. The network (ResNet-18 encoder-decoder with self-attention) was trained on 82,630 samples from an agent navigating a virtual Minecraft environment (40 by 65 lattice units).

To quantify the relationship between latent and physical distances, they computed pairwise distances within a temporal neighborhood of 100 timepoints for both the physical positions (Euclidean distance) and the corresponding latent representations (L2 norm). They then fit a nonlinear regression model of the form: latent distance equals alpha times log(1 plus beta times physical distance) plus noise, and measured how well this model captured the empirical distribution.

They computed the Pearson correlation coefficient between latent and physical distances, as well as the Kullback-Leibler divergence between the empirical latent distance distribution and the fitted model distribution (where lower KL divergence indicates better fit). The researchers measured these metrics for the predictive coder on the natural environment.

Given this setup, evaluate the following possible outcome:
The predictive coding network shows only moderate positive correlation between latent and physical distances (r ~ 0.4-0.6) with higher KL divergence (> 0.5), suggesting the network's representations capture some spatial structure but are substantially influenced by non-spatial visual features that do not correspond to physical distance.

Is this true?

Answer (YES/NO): NO